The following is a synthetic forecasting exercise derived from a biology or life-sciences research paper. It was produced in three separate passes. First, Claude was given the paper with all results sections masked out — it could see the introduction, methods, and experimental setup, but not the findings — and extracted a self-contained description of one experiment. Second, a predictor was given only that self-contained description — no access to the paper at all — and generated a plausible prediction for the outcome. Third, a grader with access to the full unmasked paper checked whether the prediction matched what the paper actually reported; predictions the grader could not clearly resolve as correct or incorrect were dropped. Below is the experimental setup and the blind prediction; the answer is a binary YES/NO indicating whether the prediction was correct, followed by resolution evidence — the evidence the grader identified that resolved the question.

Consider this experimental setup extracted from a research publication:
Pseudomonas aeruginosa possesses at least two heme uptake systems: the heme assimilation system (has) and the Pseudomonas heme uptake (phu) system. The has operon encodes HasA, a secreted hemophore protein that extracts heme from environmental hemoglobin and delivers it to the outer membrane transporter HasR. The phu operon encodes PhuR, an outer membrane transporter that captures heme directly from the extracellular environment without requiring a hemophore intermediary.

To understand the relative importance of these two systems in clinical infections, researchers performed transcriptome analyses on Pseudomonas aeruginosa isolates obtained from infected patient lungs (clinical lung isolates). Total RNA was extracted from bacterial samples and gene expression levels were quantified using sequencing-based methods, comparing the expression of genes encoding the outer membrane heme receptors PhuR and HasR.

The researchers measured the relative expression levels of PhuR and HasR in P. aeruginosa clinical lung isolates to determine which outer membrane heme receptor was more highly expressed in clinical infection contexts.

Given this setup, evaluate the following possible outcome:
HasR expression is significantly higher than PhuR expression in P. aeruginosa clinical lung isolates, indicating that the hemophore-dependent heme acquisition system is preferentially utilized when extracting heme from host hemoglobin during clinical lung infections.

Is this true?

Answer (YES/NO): NO